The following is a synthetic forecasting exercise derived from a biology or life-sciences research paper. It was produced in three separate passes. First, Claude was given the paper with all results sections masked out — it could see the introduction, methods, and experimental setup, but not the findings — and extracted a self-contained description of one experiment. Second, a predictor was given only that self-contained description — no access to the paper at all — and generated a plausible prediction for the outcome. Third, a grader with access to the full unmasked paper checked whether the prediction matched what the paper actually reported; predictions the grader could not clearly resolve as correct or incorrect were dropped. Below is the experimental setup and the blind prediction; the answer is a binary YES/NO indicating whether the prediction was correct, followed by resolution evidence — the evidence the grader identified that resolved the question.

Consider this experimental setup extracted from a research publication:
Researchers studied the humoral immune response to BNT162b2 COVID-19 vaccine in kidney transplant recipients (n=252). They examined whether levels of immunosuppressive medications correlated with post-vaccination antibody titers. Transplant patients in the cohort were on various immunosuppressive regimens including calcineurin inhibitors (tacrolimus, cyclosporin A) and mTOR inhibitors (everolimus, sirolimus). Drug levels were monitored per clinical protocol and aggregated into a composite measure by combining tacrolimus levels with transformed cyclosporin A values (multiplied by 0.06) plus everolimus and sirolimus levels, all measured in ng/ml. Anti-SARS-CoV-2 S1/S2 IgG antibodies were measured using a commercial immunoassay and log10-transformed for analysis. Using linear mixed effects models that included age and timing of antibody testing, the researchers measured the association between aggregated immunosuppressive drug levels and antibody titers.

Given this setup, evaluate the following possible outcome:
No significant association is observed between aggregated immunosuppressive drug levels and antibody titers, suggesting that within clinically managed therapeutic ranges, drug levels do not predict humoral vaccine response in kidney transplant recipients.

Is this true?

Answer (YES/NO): NO